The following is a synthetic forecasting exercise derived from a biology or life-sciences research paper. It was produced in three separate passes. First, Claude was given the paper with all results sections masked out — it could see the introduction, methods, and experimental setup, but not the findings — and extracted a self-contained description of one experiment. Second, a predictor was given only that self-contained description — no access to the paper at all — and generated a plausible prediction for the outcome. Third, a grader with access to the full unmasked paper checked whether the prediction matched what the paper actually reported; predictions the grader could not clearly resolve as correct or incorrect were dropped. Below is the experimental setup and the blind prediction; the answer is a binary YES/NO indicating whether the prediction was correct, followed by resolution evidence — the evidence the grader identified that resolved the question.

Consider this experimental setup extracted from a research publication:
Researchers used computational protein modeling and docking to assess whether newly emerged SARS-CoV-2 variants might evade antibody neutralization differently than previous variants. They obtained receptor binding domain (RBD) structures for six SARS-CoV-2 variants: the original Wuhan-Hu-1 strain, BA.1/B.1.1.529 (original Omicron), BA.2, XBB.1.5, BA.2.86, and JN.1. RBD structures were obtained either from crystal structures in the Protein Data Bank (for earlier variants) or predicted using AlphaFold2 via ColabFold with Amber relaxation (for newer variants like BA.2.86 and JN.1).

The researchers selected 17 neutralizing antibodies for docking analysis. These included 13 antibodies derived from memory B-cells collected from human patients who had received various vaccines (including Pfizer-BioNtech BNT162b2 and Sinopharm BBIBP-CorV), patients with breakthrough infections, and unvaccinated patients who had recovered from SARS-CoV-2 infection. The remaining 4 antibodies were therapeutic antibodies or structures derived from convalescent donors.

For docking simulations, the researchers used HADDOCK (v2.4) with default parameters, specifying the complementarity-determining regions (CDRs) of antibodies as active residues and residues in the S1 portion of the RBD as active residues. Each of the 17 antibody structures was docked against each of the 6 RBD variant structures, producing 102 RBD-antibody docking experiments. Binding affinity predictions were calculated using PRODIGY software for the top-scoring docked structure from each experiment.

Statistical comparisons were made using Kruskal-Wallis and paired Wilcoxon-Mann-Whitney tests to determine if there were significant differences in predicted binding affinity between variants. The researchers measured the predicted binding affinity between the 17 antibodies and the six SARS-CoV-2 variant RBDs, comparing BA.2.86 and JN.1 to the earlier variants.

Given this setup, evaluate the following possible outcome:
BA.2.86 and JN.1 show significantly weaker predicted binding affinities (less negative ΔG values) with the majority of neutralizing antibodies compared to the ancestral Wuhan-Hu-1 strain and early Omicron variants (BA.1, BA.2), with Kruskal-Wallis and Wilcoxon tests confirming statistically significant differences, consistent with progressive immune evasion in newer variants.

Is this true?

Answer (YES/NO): NO